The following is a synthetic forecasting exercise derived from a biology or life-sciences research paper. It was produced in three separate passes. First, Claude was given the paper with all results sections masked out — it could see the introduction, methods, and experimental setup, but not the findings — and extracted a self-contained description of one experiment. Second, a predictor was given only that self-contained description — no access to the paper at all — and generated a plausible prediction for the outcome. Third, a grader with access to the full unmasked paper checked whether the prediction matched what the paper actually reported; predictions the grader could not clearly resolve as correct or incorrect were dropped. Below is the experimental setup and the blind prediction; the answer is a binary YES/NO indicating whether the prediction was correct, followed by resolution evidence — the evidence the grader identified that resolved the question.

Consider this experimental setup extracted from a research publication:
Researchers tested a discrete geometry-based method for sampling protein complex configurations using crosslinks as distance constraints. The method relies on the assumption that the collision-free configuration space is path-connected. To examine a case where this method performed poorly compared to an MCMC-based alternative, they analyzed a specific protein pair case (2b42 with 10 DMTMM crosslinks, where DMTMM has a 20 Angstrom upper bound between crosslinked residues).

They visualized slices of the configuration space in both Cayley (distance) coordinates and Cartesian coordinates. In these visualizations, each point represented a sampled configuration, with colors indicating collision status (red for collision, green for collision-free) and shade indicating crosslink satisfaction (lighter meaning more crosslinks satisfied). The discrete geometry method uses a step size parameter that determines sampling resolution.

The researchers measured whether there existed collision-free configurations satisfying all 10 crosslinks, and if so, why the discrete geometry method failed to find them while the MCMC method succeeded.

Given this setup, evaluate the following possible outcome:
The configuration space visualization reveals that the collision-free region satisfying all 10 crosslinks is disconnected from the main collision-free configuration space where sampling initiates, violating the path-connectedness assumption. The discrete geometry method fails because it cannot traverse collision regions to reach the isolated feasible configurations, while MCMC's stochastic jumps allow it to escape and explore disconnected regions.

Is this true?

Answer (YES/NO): NO